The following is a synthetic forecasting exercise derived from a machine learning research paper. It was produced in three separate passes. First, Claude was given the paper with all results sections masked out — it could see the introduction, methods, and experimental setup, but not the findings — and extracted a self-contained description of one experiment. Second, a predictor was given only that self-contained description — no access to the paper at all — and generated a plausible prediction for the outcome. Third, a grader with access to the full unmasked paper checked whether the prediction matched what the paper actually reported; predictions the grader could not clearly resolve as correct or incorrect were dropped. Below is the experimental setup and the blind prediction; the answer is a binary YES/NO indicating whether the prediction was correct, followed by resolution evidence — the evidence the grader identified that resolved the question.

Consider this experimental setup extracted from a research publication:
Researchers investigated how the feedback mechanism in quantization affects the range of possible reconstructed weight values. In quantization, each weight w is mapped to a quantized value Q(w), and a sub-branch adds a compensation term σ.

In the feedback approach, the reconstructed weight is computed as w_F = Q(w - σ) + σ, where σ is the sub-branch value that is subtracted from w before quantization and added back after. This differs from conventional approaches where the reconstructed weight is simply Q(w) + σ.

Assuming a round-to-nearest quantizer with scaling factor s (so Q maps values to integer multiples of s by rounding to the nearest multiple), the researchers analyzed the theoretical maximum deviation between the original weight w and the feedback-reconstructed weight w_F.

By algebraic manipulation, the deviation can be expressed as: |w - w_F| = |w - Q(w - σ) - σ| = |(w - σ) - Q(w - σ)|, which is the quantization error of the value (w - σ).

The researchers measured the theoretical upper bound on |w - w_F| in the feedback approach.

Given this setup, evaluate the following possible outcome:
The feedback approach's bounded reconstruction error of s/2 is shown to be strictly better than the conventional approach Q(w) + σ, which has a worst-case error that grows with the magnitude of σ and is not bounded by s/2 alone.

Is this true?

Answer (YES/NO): NO